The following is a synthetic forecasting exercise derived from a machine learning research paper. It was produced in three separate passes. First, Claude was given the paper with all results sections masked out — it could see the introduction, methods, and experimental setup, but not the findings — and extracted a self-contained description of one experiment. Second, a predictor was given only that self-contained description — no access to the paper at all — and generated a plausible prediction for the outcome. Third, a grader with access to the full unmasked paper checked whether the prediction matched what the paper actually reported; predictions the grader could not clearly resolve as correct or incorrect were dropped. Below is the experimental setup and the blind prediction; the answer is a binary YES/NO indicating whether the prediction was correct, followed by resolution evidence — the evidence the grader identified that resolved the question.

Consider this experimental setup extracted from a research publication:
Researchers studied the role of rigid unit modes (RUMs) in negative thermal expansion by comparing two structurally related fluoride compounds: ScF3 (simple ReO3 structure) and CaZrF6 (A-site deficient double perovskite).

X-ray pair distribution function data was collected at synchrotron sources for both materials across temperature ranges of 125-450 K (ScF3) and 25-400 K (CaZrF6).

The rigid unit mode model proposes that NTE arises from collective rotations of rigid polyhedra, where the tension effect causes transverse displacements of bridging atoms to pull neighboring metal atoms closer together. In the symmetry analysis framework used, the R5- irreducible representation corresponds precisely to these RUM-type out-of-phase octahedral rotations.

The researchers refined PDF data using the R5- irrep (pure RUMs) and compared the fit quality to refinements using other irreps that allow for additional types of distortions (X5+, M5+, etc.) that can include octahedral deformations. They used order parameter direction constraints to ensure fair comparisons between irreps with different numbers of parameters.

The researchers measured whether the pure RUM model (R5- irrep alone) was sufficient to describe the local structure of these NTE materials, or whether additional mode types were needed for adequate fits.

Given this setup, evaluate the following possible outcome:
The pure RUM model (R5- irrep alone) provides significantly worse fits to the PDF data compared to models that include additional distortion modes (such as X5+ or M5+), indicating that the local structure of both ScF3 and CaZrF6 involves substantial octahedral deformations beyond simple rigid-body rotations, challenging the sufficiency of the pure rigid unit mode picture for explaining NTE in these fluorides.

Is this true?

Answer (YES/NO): YES